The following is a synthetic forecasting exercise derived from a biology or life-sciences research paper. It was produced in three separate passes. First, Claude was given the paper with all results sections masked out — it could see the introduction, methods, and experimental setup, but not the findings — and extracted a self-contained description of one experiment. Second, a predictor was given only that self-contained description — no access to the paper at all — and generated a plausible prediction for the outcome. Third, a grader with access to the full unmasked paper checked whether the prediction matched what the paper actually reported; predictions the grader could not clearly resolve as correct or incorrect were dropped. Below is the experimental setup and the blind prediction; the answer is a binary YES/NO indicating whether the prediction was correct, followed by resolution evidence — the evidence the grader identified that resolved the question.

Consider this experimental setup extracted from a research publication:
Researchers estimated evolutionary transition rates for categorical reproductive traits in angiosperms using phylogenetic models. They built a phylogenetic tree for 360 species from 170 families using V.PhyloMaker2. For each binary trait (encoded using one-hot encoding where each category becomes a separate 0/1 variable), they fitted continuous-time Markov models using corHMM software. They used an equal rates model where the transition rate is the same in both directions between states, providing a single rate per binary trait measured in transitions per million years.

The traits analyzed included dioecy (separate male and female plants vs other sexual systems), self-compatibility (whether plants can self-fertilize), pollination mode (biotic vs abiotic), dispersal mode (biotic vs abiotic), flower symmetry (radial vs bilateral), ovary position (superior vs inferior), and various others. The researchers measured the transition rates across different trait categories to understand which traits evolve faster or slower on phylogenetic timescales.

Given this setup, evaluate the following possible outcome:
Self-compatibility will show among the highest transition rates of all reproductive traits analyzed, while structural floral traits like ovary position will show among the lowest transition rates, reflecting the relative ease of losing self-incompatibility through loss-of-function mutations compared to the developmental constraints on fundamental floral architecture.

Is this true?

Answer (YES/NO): NO